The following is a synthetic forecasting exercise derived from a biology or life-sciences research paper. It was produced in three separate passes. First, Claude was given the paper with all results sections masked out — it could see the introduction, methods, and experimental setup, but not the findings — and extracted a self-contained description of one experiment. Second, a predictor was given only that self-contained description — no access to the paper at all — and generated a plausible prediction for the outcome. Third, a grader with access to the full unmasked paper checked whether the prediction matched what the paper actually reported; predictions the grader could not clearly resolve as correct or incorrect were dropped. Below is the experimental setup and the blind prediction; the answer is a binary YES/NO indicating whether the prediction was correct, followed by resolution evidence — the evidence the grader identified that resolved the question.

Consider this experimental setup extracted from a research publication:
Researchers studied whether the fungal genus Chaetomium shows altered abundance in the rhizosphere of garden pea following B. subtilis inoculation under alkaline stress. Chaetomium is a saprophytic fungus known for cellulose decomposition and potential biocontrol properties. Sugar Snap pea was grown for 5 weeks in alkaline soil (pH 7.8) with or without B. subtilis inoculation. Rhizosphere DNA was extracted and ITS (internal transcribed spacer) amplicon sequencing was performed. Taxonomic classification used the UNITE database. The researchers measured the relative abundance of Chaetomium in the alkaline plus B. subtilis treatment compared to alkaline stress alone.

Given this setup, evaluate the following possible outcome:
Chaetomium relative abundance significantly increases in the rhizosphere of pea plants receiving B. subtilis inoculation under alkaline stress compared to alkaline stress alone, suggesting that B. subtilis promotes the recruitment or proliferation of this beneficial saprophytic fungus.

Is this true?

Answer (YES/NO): YES